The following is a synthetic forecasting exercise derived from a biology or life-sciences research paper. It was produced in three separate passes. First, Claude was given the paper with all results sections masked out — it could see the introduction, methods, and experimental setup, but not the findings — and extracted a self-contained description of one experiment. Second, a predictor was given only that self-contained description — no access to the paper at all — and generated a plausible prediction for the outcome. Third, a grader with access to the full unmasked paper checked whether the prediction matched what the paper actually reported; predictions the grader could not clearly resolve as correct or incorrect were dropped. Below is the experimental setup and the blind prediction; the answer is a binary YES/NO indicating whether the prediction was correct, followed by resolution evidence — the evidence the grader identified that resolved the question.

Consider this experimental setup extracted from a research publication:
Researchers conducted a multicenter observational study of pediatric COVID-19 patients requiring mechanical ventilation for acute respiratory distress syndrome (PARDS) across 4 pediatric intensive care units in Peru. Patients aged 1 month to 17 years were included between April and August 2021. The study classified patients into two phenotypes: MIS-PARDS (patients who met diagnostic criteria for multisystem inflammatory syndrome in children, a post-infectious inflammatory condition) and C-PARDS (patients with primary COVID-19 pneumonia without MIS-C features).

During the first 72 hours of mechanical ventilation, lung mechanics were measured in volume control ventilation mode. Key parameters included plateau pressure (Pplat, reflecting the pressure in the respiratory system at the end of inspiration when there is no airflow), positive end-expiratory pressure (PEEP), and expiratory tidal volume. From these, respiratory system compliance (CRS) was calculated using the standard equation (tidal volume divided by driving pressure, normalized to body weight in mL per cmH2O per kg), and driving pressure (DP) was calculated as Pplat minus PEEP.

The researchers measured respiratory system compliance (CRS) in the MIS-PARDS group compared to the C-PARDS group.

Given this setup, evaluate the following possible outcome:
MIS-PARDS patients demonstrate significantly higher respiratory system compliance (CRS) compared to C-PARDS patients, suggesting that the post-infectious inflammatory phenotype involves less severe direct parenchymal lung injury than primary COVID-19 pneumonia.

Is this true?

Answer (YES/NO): YES